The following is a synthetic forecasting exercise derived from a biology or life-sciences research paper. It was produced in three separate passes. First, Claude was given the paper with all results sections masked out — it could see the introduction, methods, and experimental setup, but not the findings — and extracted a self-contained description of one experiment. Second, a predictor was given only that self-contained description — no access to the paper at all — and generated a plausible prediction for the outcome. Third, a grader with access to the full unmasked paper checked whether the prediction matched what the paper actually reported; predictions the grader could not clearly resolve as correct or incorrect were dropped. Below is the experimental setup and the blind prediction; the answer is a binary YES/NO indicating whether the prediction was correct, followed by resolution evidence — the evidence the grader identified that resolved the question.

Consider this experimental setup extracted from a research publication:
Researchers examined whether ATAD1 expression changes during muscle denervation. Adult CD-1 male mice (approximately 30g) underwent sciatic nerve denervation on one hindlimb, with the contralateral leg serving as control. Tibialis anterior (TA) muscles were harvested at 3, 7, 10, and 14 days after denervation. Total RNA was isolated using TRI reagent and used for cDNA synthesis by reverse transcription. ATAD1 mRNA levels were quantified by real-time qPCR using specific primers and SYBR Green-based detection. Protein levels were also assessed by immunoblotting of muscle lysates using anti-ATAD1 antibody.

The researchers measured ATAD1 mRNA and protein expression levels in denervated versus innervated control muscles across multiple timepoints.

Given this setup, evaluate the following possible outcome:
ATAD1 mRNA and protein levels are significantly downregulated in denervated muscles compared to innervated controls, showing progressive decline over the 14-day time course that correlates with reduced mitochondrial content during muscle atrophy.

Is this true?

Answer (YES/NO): NO